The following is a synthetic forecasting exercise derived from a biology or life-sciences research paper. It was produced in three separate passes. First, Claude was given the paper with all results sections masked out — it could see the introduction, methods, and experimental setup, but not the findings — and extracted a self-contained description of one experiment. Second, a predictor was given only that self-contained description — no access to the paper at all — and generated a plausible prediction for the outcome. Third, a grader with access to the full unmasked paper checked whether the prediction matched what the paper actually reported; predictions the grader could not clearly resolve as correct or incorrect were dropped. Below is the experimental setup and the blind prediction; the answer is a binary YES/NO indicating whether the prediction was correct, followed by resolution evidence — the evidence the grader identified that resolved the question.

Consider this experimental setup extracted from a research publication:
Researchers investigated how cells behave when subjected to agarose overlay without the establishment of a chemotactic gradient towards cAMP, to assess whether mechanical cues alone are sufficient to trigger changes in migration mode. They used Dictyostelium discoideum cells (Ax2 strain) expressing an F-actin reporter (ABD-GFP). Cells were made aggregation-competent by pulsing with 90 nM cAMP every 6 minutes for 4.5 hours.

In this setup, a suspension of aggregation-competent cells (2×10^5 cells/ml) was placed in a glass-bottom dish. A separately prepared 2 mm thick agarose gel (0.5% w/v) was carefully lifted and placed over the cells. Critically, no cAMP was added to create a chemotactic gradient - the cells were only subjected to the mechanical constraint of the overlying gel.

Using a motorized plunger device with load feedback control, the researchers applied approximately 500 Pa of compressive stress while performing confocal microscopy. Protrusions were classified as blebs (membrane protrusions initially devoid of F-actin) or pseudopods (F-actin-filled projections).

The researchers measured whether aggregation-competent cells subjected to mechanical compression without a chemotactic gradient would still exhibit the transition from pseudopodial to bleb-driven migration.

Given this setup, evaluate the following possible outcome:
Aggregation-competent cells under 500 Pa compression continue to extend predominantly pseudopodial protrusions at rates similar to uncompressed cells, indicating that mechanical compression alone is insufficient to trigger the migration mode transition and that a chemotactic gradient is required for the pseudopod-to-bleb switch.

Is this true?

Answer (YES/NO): NO